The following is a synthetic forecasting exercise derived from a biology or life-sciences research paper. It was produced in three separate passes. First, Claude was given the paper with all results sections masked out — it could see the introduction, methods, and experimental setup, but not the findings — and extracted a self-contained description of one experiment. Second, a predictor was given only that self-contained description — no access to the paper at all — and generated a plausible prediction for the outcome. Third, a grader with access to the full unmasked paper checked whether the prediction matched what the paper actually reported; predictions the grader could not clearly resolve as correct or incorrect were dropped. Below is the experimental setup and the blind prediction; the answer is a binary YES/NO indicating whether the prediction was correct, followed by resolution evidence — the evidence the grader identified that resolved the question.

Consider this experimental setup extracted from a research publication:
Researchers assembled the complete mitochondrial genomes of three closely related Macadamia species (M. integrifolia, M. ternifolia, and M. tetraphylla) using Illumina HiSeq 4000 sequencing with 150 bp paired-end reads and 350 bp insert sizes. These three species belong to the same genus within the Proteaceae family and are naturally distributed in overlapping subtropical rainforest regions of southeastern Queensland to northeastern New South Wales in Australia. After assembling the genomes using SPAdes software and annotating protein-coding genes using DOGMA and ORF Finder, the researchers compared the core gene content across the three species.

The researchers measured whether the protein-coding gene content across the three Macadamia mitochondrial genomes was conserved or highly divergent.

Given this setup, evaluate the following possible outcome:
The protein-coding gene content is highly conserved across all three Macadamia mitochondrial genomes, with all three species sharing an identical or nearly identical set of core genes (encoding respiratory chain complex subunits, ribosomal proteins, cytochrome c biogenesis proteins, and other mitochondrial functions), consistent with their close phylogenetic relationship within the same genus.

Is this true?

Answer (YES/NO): YES